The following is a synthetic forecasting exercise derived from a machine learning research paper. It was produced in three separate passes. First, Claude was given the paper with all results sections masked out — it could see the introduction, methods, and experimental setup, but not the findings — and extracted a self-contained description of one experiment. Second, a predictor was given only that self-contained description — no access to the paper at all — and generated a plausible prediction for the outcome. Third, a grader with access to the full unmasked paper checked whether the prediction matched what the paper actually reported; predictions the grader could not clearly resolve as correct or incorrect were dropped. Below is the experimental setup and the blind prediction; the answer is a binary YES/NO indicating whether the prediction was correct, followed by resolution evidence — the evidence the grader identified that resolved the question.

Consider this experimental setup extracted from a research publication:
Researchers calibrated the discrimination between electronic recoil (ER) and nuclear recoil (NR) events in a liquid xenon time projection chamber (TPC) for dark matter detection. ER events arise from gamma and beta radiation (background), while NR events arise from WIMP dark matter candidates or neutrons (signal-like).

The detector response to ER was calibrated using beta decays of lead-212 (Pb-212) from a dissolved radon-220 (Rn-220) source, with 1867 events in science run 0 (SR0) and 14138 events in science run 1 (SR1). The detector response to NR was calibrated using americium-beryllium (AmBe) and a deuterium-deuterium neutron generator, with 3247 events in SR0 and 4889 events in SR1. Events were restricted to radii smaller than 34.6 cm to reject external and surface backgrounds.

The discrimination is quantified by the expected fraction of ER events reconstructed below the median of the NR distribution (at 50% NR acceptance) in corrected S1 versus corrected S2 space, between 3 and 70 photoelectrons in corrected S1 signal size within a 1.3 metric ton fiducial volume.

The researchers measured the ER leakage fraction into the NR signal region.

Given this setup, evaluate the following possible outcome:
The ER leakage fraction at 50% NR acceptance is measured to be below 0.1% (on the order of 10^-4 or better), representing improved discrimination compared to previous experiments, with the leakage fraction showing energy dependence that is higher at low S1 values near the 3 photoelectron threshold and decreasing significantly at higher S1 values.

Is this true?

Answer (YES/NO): NO